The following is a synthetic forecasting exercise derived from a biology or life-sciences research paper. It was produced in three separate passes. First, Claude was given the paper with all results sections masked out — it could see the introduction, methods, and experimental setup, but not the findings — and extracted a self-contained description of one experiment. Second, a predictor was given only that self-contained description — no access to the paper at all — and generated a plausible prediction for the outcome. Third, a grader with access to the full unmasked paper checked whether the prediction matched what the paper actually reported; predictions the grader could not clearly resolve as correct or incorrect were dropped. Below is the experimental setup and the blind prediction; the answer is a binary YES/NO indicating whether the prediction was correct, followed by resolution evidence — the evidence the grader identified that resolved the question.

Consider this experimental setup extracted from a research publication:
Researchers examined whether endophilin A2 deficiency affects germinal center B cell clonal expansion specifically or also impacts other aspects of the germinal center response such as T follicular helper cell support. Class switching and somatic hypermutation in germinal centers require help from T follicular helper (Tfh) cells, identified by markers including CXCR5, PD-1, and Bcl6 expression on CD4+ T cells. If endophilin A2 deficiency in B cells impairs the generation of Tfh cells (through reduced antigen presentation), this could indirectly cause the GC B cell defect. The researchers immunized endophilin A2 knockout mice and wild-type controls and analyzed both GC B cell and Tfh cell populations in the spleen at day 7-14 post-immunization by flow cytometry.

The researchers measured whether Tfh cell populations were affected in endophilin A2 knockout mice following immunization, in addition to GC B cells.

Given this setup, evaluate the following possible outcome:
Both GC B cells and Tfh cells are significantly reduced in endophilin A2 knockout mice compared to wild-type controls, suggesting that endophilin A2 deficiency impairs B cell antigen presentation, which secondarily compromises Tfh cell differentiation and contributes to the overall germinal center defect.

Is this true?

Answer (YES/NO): NO